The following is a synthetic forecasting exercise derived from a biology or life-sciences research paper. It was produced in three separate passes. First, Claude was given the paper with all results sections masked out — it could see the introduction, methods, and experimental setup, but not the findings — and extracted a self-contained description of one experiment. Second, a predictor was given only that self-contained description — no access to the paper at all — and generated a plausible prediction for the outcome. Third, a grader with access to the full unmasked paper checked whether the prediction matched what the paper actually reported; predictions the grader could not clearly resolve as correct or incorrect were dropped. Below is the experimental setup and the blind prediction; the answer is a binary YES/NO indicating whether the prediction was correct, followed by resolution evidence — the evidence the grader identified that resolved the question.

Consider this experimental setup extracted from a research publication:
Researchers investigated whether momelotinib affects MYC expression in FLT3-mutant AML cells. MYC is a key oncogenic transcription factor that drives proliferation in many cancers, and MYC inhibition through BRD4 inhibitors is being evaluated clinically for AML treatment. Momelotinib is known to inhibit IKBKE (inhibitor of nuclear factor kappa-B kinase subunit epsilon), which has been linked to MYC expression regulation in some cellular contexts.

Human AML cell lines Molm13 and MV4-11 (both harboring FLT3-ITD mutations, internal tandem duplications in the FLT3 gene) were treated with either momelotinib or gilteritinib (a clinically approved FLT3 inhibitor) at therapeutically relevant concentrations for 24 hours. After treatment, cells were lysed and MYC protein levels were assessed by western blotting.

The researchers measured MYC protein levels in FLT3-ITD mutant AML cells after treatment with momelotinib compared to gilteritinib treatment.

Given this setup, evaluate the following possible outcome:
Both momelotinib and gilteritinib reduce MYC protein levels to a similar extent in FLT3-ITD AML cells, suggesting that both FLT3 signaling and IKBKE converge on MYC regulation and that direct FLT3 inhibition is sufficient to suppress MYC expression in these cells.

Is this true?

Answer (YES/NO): NO